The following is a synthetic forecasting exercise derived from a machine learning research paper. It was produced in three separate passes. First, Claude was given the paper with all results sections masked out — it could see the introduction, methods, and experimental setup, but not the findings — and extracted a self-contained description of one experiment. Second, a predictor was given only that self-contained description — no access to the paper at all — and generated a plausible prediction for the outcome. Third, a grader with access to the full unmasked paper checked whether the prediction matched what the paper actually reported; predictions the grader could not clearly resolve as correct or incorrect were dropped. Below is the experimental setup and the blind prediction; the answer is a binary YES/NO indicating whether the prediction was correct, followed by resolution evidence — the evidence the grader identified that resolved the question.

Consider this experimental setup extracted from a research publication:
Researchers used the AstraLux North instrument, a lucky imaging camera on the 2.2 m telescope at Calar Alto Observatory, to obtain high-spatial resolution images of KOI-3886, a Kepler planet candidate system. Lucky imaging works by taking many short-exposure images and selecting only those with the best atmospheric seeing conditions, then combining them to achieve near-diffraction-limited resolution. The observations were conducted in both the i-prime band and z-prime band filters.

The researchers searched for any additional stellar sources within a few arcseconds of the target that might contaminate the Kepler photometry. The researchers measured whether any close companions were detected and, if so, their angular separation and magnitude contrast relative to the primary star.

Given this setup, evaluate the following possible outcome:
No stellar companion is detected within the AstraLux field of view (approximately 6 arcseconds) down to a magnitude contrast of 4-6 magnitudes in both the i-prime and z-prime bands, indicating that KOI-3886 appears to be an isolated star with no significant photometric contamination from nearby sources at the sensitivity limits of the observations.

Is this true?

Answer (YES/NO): NO